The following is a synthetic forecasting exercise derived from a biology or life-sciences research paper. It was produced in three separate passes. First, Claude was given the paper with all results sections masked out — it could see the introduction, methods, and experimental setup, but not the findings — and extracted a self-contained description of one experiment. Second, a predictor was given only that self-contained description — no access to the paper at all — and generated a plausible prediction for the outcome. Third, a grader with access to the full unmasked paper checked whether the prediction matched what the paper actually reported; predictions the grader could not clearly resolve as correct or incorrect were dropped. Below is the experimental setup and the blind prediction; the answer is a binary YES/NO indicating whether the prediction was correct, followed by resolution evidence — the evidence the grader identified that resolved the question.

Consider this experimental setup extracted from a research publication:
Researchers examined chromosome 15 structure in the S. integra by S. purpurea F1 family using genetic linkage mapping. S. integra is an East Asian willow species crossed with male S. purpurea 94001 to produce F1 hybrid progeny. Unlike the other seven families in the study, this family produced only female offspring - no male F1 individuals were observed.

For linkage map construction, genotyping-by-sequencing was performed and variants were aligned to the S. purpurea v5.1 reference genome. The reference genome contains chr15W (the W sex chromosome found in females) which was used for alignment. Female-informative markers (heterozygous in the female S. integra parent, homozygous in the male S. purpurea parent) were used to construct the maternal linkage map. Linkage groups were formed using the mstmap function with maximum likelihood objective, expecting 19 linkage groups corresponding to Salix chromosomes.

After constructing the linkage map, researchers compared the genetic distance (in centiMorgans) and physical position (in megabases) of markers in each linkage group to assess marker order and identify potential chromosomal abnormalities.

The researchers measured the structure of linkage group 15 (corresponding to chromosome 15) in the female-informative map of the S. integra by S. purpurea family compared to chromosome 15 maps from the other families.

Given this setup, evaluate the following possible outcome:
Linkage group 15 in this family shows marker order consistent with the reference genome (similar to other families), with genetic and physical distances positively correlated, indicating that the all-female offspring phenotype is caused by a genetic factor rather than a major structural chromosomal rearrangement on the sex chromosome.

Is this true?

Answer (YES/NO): NO